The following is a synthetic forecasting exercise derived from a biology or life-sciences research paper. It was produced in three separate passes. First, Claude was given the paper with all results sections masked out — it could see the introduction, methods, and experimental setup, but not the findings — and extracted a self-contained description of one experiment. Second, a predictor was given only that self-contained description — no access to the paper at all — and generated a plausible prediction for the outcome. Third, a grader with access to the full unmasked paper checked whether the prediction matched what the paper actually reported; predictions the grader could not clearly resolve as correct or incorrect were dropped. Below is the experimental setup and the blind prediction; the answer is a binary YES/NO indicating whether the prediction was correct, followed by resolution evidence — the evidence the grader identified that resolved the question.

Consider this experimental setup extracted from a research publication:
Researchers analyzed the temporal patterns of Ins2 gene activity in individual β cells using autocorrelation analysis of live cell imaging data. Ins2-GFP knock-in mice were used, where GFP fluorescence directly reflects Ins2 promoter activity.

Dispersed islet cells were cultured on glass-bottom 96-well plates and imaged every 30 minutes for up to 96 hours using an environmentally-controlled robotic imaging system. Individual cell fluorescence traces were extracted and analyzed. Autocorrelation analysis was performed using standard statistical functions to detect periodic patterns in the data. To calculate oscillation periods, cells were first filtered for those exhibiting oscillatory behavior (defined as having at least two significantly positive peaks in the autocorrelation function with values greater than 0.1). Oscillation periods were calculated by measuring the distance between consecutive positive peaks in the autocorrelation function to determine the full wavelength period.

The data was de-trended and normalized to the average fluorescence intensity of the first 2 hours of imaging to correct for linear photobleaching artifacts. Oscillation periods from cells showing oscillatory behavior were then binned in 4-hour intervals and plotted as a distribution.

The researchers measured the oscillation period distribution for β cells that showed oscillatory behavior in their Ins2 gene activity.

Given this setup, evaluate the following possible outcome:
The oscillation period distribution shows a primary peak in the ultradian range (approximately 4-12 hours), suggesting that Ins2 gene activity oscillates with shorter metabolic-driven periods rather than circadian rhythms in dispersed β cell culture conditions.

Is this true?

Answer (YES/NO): NO